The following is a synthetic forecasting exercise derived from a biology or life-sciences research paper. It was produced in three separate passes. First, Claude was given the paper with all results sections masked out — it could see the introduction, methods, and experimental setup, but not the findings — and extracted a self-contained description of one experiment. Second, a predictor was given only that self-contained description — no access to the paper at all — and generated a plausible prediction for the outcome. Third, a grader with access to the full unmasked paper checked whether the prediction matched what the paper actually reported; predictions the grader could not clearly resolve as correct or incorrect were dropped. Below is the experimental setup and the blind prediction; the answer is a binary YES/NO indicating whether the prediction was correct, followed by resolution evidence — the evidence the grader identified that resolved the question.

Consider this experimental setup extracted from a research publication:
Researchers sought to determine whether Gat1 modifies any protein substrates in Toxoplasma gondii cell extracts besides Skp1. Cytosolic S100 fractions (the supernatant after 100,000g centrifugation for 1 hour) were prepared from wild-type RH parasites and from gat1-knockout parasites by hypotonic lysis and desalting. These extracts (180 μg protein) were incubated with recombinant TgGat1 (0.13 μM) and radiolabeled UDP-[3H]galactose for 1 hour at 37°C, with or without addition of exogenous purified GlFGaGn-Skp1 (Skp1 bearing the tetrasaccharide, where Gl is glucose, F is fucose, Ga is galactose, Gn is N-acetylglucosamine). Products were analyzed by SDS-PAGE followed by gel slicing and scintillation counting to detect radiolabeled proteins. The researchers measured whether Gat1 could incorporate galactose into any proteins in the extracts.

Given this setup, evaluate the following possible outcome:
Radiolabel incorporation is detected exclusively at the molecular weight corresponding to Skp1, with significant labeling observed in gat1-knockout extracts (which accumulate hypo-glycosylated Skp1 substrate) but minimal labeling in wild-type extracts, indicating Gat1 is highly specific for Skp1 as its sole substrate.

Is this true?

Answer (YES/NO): YES